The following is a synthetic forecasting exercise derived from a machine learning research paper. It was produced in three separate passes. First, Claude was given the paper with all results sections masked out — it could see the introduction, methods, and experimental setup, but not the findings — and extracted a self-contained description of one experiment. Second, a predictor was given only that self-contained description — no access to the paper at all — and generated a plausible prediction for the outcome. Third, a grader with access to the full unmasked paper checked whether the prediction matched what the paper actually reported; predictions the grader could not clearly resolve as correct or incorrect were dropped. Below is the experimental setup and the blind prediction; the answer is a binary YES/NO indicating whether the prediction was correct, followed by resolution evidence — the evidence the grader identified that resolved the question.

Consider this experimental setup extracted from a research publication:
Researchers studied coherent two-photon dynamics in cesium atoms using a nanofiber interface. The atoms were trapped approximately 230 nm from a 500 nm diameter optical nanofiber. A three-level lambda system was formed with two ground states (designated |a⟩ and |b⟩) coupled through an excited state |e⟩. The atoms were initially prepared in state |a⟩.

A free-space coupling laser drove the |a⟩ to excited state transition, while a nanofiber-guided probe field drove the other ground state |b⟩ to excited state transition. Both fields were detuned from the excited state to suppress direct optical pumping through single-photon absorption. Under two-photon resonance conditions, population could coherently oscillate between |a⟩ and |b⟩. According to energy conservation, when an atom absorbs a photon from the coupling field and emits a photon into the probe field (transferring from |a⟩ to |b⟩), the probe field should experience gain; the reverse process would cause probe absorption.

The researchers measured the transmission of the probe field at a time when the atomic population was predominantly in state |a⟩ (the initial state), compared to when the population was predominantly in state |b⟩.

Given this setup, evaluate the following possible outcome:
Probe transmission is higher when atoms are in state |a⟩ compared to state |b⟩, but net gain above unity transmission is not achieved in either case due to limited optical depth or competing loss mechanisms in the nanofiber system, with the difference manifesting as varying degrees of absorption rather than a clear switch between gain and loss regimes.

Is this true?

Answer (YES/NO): NO